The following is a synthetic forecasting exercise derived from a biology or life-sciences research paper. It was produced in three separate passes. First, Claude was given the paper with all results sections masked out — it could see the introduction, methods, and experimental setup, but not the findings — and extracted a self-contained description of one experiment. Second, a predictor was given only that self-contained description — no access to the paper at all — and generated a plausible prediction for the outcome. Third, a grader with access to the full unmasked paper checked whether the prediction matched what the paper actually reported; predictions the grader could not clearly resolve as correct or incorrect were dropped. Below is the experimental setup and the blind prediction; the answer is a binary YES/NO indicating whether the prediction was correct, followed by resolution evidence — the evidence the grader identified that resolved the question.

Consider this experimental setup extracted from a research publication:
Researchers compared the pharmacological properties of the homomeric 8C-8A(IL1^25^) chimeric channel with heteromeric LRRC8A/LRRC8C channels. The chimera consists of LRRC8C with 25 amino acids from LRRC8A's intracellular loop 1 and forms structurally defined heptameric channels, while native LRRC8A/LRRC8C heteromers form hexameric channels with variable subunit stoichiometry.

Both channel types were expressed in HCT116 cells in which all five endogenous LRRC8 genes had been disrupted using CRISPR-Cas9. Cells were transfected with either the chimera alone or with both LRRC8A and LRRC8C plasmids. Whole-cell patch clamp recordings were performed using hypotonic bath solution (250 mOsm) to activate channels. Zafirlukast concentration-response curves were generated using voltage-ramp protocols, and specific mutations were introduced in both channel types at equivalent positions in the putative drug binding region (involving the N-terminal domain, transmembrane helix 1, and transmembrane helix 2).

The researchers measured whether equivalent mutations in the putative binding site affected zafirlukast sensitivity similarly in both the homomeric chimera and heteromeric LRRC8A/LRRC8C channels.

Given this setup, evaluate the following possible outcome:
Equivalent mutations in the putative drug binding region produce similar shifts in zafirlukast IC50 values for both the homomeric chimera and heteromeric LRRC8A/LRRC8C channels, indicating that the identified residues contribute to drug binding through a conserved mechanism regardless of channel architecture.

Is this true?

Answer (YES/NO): NO